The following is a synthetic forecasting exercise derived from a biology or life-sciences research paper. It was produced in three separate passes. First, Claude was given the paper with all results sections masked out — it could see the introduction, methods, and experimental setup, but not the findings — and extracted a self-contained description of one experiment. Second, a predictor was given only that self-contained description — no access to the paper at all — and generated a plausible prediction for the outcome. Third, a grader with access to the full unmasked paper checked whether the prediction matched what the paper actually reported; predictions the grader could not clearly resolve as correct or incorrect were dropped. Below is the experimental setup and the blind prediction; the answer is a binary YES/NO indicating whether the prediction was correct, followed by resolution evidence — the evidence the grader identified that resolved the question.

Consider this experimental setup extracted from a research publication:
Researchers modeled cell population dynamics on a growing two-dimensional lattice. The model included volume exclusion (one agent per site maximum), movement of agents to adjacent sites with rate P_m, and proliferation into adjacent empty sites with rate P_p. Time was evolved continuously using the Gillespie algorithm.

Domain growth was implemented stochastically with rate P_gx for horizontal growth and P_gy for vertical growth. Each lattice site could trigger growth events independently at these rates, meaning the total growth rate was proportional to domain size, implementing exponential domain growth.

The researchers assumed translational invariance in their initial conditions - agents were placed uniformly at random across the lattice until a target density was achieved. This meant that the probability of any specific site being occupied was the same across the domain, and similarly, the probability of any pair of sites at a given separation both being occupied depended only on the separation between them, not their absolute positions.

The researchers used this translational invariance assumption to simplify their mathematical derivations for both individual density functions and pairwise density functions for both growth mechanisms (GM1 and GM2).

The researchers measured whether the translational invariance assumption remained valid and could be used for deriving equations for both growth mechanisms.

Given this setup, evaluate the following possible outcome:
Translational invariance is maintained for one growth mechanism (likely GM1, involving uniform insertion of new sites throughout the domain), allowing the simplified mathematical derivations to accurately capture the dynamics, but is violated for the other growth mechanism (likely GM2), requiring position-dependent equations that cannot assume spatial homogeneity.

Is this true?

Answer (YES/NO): NO